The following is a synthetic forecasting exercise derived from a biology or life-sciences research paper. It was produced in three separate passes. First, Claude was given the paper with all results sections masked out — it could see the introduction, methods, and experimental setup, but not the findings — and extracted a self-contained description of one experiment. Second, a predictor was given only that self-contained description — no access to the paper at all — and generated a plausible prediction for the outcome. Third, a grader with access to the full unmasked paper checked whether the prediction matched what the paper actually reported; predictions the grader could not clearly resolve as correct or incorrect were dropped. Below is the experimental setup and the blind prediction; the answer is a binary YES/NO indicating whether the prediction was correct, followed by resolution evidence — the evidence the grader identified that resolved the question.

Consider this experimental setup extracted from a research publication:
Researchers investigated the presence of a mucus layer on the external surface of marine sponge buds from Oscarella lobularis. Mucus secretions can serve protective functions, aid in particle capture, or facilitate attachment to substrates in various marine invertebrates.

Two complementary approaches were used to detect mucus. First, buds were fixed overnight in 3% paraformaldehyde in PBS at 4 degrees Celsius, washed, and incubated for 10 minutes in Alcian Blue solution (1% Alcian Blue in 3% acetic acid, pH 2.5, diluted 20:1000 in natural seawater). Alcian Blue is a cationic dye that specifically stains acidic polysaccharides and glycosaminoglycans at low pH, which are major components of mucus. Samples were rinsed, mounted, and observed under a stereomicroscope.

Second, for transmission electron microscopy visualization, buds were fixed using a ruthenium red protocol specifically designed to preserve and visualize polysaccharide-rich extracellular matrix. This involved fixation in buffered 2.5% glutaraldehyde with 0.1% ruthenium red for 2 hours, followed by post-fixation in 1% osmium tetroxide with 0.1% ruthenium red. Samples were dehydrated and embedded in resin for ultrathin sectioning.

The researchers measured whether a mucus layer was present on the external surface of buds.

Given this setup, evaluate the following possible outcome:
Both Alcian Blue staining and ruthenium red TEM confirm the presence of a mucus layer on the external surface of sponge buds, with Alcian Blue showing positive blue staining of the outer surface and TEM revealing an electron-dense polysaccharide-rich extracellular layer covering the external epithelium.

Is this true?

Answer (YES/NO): YES